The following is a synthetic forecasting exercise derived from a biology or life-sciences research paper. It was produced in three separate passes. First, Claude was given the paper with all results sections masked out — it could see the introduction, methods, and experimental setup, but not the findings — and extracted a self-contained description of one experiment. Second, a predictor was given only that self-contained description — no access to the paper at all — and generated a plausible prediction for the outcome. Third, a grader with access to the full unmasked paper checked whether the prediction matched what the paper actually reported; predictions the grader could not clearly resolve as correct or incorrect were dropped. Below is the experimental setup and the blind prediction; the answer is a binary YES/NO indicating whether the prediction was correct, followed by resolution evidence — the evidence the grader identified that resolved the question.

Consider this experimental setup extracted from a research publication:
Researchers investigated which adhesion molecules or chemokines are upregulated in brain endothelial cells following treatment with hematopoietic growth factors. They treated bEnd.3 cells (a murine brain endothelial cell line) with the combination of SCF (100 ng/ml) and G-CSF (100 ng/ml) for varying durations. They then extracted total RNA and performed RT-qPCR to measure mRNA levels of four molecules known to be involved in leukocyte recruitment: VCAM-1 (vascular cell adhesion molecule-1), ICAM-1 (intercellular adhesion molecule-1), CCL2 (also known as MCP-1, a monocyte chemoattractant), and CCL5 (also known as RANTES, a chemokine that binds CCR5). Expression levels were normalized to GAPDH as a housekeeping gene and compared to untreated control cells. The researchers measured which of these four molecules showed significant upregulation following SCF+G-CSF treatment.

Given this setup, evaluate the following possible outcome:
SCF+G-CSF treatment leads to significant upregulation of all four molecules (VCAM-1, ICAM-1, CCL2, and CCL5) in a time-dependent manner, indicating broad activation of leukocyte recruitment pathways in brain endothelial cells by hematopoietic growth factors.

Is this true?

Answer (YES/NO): NO